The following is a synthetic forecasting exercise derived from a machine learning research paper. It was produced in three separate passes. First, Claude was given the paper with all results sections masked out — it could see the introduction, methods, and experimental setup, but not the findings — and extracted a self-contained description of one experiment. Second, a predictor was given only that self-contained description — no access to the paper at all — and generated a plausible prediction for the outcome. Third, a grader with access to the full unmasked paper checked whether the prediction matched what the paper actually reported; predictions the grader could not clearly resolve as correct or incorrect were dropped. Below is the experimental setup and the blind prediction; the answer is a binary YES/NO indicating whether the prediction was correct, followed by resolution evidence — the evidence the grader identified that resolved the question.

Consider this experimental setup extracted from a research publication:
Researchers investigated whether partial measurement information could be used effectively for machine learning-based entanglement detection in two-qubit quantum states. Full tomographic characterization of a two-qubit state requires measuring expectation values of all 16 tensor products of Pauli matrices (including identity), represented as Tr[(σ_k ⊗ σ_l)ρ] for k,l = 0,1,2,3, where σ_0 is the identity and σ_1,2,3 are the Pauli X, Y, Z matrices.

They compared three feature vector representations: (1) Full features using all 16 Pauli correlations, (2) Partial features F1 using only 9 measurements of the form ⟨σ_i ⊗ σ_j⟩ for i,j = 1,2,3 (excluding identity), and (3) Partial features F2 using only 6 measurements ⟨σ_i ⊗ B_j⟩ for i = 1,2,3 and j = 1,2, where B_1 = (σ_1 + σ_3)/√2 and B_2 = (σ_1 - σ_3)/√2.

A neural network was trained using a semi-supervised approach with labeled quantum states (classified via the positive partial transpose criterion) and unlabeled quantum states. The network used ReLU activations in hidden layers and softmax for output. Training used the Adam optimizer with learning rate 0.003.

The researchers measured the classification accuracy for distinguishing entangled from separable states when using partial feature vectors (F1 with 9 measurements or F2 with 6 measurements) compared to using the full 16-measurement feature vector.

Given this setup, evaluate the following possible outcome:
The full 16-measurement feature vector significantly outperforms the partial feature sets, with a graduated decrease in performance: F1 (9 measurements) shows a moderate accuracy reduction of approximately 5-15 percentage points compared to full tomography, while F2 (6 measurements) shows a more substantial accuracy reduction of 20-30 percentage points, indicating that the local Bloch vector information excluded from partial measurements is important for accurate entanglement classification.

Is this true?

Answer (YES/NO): NO